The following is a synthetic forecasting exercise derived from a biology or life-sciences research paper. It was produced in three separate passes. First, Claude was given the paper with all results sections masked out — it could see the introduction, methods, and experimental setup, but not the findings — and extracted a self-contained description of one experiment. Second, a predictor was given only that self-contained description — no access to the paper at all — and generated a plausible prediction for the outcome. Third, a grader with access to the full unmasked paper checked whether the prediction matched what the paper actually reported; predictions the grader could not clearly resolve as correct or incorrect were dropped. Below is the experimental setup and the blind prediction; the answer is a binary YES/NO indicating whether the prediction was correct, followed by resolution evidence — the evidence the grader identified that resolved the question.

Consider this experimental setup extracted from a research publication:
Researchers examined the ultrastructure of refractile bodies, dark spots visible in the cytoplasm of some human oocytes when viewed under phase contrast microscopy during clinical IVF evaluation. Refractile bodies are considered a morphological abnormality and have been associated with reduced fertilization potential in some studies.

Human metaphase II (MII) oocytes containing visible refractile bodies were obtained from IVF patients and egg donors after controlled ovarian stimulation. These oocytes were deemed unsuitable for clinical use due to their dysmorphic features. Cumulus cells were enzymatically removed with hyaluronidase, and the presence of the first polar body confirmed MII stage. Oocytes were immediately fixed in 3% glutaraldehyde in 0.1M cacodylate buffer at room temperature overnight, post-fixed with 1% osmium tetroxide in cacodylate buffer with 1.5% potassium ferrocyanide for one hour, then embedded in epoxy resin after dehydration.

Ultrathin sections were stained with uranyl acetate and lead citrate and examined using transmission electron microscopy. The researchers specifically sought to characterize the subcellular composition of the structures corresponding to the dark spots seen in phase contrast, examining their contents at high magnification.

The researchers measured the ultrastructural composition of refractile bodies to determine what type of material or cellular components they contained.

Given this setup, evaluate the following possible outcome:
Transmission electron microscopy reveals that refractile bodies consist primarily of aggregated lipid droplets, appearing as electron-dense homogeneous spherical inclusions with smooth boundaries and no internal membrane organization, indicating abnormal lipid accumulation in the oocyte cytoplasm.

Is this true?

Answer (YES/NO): NO